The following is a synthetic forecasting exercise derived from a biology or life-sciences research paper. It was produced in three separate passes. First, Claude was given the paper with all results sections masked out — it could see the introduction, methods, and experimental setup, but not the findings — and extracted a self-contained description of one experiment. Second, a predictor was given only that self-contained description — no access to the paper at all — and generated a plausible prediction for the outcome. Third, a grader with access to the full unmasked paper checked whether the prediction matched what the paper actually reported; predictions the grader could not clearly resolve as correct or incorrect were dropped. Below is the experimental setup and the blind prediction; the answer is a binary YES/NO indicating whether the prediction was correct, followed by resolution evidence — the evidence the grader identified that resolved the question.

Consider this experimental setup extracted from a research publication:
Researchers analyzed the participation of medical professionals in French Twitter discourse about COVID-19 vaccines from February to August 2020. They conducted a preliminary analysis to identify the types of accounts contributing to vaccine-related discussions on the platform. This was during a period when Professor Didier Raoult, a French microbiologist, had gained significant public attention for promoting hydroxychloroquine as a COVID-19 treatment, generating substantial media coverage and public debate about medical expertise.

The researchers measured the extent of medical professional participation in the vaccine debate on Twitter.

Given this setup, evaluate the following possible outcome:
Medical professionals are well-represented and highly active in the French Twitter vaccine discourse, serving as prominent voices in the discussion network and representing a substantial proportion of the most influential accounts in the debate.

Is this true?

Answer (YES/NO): NO